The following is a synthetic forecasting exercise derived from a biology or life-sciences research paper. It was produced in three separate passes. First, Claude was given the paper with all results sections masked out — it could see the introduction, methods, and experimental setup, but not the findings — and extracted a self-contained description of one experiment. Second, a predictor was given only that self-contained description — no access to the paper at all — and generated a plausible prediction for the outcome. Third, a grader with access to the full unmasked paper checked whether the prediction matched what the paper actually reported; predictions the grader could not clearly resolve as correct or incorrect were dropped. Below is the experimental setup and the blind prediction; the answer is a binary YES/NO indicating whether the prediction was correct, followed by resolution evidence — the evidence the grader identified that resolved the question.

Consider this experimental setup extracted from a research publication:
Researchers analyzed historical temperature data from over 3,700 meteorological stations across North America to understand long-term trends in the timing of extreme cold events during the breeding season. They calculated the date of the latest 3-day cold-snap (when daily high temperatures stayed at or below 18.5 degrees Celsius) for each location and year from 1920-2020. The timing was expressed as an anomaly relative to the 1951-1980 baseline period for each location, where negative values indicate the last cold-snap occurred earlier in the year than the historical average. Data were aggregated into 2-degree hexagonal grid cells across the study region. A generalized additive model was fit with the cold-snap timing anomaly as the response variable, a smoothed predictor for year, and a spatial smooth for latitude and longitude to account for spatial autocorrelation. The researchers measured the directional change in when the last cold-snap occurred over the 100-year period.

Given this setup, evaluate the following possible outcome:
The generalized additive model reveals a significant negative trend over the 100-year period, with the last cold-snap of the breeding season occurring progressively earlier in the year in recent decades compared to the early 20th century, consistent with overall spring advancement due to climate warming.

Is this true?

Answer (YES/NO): NO